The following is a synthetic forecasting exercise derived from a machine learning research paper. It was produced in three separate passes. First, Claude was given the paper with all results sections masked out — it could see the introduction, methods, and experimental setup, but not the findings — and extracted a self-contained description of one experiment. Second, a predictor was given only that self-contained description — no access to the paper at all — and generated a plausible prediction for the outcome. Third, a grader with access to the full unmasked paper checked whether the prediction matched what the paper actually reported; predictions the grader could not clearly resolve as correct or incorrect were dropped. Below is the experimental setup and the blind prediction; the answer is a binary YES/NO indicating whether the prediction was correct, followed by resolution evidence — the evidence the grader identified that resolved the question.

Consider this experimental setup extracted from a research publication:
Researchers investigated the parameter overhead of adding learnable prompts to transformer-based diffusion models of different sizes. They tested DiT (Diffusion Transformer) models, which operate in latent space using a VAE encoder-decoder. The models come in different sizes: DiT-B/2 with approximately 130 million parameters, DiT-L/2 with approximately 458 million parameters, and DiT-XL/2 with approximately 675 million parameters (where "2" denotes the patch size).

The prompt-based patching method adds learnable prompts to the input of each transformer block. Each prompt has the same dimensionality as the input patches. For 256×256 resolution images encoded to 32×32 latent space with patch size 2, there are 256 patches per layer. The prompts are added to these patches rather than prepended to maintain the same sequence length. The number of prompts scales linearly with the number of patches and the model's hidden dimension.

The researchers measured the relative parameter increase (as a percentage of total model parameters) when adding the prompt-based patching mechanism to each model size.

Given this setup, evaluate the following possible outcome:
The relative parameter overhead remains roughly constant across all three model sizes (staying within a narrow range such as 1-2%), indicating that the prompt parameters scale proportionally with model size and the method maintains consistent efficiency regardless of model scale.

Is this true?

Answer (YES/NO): NO